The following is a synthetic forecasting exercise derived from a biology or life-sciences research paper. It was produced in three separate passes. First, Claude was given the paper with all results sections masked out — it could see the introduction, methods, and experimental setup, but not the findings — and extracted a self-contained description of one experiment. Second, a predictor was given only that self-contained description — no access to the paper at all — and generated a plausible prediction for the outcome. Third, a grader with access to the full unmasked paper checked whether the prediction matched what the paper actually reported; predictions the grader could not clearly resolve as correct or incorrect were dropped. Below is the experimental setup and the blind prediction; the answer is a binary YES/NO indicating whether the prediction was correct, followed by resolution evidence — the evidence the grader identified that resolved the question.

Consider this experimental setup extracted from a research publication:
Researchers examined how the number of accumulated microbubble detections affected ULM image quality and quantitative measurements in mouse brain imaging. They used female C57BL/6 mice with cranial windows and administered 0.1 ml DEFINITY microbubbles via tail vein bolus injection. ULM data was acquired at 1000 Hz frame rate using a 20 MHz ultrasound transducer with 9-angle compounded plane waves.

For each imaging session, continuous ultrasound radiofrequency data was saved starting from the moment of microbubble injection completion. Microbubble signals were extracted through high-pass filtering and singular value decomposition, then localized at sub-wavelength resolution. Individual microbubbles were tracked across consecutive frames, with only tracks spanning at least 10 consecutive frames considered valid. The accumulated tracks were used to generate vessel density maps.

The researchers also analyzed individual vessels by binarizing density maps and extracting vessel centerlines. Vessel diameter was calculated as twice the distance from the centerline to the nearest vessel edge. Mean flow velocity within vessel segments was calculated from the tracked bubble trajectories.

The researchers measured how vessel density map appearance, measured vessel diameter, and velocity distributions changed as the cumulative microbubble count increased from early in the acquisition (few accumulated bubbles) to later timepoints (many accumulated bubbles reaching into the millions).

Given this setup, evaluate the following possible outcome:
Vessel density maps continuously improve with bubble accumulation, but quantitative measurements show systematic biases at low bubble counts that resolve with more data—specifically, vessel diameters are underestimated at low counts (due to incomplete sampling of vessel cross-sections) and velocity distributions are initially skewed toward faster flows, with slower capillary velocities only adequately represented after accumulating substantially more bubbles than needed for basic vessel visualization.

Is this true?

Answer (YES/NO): NO